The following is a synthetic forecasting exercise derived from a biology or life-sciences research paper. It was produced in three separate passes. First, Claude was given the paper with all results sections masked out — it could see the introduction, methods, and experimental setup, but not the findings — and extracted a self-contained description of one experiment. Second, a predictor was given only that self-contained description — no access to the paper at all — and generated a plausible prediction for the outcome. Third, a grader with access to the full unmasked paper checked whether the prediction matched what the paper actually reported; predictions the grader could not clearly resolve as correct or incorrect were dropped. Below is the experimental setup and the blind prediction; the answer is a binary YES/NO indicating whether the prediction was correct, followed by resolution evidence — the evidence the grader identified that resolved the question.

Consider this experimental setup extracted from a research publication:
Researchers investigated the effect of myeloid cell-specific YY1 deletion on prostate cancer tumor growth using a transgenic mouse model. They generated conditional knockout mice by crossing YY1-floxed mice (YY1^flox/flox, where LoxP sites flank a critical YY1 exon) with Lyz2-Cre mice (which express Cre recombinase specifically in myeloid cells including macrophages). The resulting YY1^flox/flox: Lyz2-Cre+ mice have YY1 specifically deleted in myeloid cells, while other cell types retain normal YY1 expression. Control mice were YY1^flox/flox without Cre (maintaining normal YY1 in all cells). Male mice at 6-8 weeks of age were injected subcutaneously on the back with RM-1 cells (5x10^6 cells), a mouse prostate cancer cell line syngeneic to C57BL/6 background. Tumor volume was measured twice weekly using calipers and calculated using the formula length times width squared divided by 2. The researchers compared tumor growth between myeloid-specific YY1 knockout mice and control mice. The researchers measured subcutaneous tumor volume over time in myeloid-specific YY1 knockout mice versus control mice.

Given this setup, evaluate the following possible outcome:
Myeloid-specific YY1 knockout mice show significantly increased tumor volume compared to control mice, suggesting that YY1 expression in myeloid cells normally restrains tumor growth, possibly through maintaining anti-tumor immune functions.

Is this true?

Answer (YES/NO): NO